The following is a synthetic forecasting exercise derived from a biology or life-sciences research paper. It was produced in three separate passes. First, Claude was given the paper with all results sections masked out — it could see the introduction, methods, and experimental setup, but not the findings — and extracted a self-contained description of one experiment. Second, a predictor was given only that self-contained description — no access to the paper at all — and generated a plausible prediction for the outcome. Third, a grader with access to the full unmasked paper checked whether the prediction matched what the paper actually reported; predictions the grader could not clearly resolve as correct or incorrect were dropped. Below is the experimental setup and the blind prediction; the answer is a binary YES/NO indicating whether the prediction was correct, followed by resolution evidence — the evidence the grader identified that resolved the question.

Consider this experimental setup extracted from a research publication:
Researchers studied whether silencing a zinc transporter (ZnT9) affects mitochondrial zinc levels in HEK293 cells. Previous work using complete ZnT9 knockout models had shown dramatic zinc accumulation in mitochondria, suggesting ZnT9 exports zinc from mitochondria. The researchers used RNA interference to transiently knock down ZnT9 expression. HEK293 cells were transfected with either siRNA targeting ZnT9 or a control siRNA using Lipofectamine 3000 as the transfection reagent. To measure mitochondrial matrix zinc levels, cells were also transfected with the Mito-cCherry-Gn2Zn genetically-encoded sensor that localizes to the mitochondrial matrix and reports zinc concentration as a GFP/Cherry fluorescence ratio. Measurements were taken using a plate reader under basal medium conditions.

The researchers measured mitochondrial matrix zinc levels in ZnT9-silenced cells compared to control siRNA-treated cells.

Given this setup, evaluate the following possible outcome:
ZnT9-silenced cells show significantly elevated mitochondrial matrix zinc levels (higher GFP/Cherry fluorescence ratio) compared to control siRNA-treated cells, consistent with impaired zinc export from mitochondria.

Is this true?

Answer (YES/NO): NO